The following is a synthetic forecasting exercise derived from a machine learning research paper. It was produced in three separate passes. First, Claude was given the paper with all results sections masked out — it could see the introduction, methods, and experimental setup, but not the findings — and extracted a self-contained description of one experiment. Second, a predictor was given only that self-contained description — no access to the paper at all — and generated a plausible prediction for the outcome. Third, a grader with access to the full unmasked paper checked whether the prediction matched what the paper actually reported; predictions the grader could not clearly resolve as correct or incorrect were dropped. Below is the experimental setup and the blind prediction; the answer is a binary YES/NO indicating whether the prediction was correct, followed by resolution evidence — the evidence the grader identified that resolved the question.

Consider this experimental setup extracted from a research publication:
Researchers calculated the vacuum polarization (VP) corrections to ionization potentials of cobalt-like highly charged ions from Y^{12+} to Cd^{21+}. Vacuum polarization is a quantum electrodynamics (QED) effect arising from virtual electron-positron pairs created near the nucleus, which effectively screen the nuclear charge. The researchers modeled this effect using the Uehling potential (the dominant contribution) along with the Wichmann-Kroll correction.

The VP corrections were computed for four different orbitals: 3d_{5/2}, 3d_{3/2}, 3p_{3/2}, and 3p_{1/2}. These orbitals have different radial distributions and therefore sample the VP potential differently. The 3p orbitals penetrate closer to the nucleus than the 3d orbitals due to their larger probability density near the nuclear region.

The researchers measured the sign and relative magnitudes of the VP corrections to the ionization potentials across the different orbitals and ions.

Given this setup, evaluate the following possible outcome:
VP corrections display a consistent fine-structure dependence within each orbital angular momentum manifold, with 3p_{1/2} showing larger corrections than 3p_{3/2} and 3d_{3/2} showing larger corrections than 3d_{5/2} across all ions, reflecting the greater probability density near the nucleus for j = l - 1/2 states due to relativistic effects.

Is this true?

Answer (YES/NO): NO